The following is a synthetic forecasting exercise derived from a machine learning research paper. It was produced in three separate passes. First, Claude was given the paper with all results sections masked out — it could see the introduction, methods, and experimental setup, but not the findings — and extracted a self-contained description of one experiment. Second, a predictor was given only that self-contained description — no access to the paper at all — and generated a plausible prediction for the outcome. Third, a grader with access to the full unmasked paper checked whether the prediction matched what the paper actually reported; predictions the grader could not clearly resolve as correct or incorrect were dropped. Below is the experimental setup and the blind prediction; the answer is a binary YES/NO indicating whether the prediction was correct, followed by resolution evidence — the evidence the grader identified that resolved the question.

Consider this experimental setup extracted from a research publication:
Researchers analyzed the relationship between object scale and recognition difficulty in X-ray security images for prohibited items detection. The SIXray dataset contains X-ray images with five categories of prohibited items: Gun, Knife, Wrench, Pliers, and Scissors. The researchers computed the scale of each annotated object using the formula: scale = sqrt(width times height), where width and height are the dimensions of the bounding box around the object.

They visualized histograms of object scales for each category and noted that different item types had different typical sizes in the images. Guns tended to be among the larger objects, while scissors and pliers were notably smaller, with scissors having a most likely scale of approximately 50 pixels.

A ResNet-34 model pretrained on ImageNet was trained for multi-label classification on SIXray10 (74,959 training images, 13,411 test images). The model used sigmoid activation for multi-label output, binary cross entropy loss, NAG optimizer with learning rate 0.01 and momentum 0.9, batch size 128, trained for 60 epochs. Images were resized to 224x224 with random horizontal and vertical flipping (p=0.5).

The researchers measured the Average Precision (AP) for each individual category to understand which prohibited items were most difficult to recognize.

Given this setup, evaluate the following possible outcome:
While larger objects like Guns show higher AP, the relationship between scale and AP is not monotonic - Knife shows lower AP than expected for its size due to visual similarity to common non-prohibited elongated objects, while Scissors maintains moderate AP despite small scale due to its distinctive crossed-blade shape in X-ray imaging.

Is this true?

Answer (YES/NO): NO